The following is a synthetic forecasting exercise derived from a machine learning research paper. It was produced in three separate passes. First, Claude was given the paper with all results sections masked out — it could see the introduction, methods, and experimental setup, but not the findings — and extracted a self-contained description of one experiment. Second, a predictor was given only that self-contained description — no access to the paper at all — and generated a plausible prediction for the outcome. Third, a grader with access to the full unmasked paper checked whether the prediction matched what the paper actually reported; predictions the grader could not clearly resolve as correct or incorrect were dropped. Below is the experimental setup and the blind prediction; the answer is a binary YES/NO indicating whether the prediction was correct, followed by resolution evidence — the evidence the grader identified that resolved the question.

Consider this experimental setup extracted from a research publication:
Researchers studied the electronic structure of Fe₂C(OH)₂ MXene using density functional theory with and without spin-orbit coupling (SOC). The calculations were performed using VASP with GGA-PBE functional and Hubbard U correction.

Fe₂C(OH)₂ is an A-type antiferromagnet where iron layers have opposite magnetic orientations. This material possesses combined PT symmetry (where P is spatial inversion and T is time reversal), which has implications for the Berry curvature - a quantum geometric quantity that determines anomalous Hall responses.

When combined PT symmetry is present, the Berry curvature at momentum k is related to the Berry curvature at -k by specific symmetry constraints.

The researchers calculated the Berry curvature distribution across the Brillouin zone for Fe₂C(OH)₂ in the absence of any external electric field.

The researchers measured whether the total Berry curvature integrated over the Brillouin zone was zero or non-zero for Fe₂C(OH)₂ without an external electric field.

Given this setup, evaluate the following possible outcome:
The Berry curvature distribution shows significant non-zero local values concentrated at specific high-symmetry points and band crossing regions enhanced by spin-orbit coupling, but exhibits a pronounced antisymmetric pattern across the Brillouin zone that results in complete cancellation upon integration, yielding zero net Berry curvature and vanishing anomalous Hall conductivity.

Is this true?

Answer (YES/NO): NO